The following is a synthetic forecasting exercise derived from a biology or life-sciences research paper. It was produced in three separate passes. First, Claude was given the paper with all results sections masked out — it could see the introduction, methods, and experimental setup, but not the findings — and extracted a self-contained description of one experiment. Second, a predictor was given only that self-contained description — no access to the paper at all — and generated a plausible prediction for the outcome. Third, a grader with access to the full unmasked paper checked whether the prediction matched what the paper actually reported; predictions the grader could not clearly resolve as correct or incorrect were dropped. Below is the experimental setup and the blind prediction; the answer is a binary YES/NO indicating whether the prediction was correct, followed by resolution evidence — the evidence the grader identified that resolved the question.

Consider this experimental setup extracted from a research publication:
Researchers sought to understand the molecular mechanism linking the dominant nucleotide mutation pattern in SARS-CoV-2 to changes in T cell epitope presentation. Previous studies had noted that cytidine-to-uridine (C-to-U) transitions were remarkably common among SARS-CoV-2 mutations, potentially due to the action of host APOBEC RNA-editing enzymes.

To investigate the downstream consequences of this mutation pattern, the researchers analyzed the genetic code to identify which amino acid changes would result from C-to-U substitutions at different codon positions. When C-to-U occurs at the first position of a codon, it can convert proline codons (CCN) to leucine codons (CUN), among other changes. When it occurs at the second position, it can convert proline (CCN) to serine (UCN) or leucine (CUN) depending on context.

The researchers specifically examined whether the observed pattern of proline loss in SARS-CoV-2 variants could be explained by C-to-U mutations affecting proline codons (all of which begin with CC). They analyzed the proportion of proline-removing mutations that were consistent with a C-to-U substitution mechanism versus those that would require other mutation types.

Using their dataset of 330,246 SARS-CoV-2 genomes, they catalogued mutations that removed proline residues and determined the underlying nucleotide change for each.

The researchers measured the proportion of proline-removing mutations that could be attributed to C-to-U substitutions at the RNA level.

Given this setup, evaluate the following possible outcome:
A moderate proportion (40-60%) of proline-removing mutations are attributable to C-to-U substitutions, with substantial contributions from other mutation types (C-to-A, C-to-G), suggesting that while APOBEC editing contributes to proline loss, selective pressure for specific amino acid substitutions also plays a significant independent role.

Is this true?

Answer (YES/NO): NO